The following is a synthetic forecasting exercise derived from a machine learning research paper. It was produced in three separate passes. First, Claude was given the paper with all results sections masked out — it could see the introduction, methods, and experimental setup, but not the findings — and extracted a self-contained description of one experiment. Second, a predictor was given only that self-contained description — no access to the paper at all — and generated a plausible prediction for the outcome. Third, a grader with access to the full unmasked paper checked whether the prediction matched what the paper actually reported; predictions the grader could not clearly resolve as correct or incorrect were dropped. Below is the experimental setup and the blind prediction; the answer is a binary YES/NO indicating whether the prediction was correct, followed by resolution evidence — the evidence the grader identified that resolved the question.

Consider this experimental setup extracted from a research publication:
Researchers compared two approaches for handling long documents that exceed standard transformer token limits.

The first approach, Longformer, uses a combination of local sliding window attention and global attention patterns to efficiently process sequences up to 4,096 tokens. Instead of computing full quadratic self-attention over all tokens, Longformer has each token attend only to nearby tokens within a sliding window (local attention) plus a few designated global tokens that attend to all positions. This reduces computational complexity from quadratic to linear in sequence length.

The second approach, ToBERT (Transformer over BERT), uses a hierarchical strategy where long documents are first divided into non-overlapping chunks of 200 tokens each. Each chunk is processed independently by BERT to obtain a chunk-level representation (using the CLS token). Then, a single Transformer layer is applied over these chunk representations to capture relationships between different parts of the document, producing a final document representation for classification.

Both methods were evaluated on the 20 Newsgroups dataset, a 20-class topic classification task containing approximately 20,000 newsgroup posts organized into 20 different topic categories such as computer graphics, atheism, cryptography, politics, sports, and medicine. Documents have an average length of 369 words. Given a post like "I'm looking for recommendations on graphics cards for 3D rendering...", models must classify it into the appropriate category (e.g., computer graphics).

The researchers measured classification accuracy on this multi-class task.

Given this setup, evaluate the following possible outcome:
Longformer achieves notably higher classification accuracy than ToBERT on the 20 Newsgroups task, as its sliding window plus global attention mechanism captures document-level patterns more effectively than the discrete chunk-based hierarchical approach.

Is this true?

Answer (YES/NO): NO